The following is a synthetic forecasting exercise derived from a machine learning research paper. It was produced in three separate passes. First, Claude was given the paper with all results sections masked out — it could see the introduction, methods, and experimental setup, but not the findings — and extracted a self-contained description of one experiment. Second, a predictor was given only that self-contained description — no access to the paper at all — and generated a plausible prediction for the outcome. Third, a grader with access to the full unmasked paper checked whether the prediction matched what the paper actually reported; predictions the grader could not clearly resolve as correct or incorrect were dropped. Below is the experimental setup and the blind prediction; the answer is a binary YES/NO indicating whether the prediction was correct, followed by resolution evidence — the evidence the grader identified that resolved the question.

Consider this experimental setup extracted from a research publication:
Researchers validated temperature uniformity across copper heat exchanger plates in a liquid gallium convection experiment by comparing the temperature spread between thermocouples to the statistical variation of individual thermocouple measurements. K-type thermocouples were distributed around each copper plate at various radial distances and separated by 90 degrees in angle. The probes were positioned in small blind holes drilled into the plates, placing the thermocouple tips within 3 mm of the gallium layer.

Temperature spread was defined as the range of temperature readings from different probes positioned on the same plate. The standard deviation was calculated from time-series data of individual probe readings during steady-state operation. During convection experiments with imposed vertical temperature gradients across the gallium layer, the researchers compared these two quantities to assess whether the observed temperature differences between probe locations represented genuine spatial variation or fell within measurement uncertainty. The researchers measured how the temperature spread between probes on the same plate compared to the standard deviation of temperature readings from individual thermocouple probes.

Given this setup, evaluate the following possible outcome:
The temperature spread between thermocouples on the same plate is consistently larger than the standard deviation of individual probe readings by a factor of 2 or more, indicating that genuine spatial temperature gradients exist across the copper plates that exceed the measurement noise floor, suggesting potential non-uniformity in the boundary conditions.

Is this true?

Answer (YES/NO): NO